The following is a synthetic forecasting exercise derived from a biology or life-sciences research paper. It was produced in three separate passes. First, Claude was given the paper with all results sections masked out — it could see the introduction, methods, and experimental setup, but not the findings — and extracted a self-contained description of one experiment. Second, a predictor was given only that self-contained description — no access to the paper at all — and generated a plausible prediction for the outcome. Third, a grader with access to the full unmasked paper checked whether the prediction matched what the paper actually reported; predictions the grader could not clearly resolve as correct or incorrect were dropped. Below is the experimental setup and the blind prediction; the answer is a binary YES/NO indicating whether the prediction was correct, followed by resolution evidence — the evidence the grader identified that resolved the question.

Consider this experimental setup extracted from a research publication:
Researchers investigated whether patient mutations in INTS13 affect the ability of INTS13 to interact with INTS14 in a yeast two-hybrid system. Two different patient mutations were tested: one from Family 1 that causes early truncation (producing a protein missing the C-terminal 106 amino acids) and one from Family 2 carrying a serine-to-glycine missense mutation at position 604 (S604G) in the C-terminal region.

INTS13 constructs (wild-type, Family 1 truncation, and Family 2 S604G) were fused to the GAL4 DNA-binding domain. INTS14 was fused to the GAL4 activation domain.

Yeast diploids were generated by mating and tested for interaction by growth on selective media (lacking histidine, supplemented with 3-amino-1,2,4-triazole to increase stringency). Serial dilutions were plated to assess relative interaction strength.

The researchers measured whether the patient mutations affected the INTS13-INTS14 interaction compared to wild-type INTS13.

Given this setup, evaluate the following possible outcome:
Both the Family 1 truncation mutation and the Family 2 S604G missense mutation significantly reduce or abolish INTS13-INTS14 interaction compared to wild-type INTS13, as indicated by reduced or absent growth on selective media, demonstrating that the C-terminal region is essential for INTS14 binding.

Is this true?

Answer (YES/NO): NO